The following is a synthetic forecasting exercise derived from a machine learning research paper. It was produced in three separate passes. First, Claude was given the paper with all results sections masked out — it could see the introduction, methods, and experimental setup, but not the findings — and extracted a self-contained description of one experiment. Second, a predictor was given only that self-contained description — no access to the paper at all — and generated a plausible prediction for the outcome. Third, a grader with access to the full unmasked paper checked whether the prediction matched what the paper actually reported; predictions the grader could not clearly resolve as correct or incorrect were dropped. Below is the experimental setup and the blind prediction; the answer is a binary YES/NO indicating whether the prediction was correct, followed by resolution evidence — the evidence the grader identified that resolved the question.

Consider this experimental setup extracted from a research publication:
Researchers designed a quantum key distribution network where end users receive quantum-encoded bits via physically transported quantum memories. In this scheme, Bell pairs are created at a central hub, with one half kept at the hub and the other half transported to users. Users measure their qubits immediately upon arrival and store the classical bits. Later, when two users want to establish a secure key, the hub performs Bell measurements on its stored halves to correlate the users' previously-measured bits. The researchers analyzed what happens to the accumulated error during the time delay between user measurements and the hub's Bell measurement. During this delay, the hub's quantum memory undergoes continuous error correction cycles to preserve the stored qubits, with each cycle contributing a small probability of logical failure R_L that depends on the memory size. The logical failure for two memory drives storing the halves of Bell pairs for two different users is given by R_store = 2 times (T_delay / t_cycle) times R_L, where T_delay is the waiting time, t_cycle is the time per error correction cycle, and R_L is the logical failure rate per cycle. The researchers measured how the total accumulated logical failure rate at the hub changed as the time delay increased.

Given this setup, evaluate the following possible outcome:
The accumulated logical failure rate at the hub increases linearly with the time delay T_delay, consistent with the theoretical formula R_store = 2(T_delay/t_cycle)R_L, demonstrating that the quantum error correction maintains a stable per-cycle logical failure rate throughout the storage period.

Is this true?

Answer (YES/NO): YES